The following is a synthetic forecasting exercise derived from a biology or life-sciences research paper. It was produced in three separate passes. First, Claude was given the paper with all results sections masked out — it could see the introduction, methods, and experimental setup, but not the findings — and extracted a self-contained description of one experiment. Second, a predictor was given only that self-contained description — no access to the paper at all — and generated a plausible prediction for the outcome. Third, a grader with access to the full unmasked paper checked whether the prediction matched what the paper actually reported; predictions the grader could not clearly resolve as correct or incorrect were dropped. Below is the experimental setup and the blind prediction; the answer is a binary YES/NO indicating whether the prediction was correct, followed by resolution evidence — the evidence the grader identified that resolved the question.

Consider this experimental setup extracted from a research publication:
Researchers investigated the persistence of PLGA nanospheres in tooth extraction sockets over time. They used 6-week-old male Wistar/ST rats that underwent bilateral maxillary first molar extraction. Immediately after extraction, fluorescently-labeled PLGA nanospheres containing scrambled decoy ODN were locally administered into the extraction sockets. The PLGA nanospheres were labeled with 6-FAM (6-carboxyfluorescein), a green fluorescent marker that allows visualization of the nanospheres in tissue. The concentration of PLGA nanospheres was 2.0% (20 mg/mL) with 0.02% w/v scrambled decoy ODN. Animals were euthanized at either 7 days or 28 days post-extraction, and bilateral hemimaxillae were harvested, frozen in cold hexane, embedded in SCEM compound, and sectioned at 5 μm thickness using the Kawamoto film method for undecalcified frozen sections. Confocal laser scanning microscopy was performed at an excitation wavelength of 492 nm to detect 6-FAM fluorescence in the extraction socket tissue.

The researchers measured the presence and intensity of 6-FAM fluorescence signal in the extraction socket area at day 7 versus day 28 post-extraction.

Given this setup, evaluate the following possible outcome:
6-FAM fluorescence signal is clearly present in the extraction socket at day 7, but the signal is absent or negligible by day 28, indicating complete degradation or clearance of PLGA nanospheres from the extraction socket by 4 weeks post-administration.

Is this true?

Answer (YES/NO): NO